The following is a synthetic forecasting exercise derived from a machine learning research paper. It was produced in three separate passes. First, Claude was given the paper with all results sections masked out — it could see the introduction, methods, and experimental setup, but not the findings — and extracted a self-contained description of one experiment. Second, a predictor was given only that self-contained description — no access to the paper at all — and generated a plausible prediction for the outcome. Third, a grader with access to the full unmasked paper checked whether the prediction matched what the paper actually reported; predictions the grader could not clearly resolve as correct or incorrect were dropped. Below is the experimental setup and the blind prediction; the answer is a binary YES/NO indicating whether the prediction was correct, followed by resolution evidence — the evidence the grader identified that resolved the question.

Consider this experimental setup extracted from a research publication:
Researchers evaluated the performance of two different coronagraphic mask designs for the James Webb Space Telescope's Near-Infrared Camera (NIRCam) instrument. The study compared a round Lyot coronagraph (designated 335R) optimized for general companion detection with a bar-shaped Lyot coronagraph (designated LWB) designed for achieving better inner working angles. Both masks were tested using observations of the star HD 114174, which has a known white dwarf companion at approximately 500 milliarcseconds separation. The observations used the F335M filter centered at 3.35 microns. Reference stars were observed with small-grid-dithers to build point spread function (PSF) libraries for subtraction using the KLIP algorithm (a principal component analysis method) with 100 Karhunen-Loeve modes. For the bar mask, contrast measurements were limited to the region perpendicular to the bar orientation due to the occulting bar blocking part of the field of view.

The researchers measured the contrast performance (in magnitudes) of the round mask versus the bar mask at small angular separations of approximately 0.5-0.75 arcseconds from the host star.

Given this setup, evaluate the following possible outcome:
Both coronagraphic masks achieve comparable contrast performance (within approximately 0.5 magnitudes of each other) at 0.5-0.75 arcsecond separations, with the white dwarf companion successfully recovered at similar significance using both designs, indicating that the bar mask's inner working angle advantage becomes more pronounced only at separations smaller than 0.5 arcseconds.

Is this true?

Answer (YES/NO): NO